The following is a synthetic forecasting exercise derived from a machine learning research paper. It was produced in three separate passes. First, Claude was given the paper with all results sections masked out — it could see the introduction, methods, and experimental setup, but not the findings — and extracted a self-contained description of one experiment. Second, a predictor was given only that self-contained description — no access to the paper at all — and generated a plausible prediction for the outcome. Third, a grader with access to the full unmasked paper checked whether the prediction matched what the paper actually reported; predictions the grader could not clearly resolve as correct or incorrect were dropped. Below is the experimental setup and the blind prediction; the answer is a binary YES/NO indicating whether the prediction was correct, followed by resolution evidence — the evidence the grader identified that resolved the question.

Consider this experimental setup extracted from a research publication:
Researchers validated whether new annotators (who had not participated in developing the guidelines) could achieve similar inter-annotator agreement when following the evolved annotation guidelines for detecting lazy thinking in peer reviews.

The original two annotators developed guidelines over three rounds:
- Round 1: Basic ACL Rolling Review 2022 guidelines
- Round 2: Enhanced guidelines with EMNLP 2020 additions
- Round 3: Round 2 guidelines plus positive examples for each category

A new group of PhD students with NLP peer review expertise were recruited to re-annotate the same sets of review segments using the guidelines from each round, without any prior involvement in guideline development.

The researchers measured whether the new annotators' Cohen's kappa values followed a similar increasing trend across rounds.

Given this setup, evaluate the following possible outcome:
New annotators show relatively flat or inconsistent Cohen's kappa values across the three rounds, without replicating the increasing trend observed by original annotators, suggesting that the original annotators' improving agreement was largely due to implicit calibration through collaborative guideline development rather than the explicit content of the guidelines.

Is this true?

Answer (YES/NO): NO